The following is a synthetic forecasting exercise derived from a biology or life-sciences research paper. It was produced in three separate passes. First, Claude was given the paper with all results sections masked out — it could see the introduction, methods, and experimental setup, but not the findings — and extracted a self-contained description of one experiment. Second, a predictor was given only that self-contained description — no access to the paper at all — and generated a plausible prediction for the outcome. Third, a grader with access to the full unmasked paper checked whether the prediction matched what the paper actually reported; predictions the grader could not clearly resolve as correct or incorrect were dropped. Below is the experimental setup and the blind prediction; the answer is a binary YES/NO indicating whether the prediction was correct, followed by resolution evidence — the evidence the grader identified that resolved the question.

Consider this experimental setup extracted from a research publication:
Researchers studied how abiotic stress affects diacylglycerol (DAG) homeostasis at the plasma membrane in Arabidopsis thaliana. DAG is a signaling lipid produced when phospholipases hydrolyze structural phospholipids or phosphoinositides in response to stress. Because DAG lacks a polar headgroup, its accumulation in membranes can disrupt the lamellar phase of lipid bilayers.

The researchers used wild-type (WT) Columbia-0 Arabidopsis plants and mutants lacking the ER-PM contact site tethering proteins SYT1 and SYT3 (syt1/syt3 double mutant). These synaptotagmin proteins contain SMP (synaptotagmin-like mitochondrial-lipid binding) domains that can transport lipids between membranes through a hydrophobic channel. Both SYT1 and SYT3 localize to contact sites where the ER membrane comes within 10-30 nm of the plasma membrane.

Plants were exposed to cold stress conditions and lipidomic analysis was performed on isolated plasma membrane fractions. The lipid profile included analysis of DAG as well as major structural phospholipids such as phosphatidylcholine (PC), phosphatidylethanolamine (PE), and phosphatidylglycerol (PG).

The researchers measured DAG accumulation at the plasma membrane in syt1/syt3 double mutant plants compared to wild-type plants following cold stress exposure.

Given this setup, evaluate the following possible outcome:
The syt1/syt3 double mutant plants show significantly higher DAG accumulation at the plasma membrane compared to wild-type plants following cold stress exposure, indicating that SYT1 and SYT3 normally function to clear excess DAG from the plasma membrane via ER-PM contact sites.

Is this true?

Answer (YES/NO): YES